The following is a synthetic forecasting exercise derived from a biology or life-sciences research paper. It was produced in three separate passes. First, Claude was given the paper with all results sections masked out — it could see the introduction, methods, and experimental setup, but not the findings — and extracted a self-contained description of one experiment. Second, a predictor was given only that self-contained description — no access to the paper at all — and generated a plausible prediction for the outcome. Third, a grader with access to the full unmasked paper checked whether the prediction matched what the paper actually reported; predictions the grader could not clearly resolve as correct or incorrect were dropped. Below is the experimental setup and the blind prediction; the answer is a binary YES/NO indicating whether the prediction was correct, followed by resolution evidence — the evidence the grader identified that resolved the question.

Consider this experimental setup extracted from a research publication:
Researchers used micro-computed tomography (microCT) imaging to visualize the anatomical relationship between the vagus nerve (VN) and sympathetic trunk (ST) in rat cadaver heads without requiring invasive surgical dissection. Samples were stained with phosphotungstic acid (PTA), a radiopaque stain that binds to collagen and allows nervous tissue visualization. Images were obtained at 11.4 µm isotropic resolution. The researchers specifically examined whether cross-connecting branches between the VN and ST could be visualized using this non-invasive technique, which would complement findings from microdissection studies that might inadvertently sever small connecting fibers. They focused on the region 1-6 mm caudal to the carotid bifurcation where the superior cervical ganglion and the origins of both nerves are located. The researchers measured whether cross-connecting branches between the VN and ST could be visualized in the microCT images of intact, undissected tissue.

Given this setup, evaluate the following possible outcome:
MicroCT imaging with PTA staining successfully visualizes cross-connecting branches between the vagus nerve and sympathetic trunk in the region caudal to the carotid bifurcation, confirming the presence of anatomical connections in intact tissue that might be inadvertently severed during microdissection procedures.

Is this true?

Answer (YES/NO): YES